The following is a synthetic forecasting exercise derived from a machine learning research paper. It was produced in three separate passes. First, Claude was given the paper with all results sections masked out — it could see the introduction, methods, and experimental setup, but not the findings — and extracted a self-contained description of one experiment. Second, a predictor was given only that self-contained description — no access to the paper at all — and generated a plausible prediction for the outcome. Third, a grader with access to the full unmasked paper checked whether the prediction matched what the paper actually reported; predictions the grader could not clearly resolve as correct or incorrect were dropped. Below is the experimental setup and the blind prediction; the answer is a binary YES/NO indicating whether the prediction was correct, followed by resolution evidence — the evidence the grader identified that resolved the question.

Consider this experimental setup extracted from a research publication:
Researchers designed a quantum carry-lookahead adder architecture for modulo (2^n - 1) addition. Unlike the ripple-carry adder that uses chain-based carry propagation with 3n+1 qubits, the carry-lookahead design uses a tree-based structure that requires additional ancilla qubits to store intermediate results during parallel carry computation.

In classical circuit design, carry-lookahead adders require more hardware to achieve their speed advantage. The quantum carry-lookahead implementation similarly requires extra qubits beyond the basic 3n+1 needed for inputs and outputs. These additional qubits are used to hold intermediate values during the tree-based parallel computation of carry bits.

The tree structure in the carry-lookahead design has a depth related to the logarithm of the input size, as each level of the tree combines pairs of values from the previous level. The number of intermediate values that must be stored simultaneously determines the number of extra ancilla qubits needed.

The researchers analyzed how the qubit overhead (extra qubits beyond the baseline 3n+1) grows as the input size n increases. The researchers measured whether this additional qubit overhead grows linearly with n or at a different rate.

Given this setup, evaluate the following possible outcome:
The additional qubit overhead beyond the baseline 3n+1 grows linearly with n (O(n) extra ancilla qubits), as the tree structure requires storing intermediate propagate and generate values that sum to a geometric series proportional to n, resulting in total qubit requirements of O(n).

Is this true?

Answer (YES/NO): NO